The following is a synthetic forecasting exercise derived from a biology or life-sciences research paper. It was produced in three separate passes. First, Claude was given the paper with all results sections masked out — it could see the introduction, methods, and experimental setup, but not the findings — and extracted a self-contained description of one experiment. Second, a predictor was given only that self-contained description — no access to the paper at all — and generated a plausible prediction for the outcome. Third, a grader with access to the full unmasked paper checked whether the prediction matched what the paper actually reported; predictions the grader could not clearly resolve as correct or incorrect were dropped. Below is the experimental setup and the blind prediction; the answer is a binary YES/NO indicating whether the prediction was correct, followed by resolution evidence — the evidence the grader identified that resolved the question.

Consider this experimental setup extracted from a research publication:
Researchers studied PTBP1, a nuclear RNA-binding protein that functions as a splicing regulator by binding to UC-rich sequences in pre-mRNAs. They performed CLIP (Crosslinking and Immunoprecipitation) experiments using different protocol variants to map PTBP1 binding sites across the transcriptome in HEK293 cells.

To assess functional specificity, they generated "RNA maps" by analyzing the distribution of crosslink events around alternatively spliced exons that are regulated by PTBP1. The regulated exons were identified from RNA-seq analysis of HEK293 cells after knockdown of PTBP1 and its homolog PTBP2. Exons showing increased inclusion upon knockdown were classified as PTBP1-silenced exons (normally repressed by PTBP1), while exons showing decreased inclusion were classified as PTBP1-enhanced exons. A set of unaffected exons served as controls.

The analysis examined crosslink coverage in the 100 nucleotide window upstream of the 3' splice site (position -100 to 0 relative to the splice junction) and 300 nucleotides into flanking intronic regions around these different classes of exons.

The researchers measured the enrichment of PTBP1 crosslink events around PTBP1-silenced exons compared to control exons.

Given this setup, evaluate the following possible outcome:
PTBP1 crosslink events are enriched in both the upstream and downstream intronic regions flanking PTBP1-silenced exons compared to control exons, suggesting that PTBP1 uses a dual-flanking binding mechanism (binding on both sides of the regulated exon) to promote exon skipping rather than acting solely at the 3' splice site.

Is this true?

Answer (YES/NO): NO